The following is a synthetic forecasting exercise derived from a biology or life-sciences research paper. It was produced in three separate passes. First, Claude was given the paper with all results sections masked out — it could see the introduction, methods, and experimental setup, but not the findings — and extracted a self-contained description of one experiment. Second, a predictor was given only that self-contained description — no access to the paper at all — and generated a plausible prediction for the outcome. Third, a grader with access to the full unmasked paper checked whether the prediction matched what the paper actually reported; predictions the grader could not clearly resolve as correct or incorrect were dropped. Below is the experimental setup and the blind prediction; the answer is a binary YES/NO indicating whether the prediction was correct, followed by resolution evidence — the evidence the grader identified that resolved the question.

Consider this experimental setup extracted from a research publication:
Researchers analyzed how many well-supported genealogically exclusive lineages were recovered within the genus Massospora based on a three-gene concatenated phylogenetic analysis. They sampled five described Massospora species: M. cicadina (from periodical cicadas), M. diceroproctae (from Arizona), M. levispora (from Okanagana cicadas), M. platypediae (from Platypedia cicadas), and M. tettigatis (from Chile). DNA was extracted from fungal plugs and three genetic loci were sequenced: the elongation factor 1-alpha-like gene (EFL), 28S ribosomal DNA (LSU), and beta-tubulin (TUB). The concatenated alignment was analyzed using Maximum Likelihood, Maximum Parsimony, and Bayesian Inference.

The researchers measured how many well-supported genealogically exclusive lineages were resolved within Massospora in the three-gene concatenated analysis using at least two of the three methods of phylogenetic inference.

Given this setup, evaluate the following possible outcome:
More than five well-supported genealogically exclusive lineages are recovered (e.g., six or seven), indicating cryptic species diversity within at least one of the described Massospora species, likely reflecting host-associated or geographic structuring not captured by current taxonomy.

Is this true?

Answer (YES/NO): NO